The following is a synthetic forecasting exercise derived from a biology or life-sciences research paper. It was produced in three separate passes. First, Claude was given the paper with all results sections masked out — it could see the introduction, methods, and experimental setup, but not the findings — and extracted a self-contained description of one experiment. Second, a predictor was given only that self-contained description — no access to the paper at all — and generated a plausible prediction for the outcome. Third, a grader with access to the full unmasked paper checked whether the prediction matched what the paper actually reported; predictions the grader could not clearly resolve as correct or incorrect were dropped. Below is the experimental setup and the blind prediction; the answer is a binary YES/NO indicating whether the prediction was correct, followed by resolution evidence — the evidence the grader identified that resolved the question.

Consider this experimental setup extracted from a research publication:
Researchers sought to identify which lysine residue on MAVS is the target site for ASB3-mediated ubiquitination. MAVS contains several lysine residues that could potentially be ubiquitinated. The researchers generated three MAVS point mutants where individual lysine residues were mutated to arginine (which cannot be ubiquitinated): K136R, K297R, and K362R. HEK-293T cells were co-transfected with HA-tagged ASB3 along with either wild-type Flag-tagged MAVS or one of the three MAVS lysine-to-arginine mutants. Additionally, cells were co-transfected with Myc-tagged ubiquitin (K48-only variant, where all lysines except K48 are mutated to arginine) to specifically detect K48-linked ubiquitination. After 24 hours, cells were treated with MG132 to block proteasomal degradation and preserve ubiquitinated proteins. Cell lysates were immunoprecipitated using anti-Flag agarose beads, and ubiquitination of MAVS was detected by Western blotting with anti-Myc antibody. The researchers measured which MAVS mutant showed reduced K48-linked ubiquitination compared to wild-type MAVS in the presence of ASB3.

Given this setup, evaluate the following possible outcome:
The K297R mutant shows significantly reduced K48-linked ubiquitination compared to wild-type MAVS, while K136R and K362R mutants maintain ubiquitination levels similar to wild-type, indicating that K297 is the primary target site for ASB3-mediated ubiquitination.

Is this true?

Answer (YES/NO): YES